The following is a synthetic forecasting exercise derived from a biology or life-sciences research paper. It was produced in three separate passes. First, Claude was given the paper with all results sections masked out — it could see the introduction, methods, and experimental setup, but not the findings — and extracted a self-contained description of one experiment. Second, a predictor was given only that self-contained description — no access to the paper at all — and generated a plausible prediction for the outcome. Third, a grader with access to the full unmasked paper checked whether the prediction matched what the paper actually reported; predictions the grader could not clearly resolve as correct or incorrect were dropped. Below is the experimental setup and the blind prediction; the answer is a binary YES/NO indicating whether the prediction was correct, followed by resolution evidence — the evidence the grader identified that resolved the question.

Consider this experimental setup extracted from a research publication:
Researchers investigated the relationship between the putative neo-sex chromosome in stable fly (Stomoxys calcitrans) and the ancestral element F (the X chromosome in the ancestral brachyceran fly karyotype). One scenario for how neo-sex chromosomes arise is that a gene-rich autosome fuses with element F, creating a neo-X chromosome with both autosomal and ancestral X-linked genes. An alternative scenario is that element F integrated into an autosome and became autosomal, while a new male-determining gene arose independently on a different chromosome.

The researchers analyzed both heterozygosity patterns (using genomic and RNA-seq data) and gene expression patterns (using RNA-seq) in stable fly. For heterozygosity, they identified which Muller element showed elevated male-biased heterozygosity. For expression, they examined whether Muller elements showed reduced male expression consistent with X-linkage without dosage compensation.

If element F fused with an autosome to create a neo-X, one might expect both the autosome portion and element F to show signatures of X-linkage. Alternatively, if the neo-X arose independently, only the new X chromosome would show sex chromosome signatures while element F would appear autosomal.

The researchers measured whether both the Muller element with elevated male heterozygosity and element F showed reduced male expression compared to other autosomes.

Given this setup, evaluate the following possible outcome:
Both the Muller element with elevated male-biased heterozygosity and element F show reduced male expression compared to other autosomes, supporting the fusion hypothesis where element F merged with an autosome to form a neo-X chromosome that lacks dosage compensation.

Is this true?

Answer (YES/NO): NO